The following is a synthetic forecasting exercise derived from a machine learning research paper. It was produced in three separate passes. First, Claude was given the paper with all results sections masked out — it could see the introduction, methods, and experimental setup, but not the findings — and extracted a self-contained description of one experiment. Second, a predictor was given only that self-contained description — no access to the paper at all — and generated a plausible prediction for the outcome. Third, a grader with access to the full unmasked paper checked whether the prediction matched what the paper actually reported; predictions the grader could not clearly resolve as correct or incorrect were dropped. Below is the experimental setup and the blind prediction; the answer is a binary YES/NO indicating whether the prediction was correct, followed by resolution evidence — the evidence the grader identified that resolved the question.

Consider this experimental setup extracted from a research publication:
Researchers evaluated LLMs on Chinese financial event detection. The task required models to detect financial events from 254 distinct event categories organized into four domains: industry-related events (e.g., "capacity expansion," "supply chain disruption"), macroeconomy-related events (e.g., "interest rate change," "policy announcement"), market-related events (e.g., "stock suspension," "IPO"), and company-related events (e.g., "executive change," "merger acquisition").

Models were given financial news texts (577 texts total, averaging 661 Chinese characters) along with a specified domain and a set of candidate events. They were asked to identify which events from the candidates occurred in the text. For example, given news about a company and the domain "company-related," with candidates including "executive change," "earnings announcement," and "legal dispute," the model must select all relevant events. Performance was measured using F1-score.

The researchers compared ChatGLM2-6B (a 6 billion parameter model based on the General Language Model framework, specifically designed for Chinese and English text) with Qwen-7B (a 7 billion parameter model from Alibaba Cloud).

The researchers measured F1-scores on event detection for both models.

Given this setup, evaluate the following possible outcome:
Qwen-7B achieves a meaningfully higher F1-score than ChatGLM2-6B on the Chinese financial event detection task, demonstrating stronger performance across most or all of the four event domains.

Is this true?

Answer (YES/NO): NO